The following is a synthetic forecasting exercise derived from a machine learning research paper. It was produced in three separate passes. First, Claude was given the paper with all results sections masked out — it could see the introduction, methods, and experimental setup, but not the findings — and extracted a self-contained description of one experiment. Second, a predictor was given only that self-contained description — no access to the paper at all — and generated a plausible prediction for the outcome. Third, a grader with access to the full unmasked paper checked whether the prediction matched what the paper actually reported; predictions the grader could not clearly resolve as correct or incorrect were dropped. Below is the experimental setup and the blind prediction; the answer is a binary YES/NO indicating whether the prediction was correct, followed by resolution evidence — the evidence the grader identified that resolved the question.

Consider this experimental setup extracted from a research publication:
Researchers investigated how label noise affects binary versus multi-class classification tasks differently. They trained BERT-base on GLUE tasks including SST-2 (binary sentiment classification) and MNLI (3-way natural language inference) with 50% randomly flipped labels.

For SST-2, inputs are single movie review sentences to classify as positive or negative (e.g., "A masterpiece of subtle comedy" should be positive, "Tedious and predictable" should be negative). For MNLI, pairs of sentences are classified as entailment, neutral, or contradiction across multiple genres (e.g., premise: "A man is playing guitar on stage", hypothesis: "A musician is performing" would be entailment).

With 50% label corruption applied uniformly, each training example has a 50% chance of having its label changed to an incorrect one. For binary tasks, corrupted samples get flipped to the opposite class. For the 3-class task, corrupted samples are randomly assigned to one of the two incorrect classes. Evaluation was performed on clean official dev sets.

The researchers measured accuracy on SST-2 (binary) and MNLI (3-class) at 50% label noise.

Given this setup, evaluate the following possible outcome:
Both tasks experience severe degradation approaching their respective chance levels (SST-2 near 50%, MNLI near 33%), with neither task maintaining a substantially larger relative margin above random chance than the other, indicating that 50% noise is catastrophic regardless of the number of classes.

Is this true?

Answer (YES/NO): NO